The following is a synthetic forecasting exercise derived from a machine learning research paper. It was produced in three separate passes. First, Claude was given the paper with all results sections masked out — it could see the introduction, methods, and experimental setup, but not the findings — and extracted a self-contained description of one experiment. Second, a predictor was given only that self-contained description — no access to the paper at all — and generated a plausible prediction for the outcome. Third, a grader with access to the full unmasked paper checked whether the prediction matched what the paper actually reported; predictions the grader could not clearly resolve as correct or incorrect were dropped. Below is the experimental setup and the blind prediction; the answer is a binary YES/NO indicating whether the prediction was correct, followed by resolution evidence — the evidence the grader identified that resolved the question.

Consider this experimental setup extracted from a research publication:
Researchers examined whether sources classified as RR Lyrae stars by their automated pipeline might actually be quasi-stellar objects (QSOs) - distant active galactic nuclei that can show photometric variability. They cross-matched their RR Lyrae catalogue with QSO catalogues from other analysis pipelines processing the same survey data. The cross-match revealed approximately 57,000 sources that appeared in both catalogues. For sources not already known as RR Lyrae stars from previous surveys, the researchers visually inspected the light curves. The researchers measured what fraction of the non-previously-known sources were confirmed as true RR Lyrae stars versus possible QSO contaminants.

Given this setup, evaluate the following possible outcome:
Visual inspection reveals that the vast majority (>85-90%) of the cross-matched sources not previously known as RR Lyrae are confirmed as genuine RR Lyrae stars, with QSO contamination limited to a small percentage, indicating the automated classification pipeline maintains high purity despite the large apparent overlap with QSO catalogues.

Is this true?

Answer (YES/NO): NO